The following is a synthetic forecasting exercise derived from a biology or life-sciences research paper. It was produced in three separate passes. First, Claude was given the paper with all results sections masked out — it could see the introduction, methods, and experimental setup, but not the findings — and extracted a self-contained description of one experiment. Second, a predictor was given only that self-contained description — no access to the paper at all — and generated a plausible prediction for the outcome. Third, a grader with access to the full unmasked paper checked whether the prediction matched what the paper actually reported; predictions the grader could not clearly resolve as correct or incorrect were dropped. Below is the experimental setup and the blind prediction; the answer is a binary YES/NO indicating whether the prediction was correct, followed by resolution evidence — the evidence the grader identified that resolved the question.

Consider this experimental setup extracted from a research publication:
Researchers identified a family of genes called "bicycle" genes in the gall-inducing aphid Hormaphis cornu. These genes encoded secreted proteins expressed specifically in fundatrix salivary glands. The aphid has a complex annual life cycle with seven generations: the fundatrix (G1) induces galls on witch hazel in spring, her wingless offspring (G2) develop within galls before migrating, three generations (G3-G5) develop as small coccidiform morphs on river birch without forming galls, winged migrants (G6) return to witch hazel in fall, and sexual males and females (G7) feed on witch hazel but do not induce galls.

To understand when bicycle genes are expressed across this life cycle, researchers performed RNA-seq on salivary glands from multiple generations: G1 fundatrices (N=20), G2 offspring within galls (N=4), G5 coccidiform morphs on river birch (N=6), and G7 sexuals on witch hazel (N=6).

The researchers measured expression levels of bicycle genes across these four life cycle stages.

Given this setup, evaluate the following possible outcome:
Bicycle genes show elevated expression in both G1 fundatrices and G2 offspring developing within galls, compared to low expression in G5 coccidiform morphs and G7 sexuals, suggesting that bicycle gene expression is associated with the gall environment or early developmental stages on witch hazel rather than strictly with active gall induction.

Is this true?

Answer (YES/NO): YES